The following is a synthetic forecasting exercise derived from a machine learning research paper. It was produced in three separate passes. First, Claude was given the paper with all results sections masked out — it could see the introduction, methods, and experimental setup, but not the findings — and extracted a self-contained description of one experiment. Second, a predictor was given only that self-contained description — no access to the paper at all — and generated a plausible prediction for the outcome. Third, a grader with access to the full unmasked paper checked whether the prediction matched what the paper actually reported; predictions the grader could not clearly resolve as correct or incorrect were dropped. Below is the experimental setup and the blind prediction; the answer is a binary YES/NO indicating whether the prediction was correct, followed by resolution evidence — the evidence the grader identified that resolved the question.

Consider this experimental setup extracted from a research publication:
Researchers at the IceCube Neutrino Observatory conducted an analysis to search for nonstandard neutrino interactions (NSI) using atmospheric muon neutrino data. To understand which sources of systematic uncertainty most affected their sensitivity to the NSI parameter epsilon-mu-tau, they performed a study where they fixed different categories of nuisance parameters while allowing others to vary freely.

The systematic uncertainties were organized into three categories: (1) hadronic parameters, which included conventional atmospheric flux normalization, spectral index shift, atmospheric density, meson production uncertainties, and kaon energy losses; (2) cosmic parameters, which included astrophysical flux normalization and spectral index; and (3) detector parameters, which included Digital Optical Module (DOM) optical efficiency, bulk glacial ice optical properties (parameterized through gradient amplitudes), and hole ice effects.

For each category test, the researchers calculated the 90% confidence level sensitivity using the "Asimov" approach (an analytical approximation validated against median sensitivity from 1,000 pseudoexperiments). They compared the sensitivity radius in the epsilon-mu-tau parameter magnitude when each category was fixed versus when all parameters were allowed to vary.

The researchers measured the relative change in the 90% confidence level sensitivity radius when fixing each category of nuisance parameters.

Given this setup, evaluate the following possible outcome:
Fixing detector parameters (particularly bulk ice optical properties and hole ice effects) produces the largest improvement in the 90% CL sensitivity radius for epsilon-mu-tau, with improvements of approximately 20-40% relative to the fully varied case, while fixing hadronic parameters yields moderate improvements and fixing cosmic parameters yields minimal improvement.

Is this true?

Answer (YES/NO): NO